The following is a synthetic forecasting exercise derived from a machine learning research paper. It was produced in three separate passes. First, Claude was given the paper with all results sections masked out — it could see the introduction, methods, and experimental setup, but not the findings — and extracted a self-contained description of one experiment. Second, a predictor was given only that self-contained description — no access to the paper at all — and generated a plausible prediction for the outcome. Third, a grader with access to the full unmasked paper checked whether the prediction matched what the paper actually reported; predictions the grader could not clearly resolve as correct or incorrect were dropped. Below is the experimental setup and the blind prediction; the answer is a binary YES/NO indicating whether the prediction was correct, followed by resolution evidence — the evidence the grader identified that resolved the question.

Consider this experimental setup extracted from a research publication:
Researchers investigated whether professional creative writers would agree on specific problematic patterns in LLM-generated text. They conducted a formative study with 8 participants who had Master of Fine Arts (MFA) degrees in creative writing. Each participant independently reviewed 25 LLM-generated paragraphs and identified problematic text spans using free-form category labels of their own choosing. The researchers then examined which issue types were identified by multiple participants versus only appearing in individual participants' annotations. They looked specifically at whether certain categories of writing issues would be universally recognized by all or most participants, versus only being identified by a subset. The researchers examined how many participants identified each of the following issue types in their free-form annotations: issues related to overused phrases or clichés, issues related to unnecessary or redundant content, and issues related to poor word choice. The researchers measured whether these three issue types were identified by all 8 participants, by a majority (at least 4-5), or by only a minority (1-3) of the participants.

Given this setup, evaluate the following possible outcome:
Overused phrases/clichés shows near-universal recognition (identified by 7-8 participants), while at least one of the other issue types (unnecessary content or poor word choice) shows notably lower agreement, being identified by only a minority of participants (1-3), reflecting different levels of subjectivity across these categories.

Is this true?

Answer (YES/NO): NO